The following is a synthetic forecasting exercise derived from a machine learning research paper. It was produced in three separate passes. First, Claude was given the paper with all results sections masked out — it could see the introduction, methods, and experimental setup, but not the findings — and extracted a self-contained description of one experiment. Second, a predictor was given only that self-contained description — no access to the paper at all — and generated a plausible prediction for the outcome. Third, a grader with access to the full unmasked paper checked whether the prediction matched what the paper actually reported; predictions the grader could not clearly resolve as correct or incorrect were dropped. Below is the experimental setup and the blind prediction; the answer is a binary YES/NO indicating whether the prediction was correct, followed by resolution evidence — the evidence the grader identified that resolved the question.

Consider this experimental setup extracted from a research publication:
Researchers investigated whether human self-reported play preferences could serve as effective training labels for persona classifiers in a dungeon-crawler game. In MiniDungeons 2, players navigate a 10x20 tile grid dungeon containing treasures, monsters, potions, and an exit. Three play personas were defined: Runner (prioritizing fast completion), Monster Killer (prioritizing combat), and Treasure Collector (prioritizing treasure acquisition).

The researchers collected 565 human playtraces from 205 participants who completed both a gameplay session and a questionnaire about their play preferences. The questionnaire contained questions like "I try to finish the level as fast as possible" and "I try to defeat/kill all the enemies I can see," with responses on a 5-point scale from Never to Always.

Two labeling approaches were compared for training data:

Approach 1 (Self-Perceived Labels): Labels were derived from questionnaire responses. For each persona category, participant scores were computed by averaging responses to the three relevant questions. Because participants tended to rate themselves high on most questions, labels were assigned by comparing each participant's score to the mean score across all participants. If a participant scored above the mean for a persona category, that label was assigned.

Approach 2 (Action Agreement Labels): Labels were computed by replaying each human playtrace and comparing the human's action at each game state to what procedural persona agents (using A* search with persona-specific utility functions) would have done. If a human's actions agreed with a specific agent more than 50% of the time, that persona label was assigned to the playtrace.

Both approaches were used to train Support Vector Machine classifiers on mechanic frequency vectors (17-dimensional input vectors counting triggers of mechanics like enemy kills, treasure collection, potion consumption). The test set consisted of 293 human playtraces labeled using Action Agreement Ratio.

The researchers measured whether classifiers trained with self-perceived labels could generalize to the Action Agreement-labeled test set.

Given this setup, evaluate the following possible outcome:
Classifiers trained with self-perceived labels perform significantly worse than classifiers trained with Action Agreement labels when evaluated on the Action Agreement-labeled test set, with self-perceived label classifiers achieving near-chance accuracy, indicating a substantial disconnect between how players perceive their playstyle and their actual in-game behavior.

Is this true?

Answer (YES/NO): YES